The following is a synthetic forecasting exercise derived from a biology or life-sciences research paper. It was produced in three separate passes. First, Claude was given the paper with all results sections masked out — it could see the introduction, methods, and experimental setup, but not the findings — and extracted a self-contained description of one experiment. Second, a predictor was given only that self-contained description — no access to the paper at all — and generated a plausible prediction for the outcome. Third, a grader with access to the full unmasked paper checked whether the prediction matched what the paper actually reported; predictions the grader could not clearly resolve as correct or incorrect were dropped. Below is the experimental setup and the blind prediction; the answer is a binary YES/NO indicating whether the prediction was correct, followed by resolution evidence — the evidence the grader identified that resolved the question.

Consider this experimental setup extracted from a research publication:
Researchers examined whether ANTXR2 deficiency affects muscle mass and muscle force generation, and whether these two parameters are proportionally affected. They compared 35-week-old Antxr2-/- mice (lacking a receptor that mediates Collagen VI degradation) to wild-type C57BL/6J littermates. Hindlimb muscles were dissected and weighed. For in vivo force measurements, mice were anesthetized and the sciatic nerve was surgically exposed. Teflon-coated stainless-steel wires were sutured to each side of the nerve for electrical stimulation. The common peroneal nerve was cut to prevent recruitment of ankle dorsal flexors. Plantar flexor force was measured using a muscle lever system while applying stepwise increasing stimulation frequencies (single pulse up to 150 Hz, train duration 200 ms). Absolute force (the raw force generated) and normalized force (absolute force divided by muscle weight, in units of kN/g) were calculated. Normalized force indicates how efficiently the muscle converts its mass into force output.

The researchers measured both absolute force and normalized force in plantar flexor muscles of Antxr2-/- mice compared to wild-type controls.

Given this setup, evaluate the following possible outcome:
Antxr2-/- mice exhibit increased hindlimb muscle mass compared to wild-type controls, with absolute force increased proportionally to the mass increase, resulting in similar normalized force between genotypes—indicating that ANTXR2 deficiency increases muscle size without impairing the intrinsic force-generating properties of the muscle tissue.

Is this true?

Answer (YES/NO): NO